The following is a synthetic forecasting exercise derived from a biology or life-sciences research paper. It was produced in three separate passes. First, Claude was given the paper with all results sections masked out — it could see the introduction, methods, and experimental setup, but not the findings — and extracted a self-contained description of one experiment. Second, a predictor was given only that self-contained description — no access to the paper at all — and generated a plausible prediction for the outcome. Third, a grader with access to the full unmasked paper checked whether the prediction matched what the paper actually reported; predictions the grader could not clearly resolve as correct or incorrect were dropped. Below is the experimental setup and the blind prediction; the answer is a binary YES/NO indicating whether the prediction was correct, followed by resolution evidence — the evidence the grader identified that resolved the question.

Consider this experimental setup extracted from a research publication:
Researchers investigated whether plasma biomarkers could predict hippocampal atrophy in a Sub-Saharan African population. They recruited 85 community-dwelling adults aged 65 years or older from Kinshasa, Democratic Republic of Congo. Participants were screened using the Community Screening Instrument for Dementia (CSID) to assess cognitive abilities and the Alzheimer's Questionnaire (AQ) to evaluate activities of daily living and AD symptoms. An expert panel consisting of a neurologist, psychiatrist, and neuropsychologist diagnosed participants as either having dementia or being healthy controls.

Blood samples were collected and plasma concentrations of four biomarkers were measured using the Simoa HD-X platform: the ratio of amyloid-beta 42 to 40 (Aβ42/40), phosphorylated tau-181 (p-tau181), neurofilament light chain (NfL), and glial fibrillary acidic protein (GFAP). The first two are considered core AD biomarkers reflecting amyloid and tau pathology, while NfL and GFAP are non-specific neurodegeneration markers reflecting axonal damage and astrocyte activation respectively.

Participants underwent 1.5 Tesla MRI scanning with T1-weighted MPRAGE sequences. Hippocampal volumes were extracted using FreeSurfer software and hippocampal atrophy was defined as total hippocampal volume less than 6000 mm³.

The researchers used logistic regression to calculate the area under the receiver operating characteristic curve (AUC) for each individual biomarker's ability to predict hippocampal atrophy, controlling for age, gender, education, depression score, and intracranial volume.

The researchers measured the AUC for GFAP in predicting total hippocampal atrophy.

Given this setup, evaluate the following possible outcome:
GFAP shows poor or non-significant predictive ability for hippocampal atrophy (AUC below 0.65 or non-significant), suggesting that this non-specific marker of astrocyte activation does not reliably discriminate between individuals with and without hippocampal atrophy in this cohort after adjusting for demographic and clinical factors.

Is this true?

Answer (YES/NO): NO